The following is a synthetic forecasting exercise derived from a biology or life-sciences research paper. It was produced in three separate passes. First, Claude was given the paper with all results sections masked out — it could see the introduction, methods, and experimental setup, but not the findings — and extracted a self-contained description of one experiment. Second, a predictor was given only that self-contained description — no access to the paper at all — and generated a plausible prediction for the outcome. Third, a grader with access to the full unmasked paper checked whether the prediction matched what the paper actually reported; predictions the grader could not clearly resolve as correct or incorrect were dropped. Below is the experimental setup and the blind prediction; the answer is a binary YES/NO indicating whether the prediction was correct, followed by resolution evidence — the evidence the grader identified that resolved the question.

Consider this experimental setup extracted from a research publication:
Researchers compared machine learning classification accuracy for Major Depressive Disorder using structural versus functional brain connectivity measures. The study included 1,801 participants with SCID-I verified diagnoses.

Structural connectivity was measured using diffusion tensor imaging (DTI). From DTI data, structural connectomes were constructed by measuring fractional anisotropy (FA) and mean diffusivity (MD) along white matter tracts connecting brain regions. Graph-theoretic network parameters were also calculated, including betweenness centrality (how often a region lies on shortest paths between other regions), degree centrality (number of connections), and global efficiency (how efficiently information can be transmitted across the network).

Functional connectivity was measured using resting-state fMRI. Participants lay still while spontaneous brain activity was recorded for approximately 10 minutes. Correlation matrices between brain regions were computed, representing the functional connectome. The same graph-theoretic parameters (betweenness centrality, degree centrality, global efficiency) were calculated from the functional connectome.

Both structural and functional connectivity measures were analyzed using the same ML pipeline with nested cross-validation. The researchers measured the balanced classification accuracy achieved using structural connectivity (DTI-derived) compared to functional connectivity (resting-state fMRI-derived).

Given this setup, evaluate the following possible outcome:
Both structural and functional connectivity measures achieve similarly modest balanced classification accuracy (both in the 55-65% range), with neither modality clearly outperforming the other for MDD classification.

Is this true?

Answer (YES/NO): NO